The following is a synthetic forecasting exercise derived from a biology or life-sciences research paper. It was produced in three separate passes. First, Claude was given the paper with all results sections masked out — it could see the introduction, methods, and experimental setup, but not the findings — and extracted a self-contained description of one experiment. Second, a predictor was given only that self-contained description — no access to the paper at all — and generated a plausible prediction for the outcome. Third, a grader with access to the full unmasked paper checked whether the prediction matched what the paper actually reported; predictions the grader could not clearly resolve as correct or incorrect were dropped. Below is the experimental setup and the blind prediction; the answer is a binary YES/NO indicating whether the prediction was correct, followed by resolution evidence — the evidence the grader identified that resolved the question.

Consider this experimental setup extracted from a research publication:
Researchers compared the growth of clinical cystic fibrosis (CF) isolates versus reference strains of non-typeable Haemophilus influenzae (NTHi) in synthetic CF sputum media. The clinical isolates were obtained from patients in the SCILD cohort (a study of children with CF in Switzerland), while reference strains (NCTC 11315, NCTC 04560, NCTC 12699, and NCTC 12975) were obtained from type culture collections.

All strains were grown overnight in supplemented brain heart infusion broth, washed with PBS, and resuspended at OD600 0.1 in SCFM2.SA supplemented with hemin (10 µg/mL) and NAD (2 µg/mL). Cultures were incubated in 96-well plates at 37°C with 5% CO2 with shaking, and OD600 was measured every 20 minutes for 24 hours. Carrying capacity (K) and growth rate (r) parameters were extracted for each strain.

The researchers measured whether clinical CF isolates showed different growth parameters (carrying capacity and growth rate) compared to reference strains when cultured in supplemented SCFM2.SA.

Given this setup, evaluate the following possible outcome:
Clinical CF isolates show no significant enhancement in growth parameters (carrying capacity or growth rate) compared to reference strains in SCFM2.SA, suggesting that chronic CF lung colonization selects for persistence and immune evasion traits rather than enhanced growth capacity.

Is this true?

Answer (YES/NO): NO